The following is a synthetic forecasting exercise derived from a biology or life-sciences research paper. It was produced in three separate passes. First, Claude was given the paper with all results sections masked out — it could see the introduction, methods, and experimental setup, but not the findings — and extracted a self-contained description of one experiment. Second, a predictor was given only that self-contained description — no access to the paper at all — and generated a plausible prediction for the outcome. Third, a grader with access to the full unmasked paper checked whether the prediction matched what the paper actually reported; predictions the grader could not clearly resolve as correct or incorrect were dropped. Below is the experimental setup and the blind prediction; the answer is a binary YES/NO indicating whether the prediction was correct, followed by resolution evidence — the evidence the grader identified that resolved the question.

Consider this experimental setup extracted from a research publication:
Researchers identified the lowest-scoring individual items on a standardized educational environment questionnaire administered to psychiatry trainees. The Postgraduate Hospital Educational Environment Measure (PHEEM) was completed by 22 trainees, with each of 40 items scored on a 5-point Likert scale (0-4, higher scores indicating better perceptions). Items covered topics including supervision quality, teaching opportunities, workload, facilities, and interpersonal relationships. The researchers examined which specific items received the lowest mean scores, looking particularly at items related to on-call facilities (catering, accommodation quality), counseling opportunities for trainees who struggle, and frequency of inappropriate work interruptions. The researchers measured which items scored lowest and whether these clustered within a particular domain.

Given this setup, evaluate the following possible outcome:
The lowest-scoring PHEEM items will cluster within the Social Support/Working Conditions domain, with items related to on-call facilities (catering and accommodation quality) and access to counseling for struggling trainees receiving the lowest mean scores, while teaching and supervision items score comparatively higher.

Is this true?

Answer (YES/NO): YES